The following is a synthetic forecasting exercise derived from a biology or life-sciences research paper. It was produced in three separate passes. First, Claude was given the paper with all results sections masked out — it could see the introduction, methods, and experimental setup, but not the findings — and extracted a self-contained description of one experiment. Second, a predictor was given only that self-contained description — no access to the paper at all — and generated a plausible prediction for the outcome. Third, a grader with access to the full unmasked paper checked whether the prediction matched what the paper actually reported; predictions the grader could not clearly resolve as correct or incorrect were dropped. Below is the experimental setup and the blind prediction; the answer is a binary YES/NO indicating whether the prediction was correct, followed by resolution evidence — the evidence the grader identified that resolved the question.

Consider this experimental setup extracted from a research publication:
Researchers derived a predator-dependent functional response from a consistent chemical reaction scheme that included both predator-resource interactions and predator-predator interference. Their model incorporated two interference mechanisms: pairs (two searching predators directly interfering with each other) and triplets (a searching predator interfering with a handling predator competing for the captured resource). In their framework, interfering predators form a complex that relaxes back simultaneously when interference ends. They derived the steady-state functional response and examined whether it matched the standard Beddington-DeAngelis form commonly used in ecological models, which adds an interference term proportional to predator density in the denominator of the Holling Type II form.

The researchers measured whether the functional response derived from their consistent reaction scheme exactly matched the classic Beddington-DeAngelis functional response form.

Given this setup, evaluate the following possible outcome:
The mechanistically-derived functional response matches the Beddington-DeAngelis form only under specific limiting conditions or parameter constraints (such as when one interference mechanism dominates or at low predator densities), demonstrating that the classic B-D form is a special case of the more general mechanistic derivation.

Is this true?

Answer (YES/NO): YES